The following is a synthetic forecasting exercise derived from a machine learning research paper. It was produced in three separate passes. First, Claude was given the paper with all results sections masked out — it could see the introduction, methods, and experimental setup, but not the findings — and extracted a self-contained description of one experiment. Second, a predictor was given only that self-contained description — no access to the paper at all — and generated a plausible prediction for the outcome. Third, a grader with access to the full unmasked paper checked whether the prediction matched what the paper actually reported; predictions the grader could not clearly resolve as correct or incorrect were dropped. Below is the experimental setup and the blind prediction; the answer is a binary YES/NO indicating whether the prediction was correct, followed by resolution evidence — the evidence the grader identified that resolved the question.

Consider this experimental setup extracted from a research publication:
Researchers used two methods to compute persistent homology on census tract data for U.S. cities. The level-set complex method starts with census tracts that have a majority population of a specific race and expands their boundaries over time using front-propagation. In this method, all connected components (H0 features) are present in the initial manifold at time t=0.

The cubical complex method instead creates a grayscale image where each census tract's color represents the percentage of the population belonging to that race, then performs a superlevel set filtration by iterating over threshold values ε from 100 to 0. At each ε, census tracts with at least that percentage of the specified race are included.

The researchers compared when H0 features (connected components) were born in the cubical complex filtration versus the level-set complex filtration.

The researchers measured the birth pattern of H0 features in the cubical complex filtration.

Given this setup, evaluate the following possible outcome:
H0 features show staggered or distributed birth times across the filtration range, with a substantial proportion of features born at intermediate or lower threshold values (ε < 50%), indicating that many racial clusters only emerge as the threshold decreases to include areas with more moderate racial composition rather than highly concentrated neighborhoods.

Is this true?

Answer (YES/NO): YES